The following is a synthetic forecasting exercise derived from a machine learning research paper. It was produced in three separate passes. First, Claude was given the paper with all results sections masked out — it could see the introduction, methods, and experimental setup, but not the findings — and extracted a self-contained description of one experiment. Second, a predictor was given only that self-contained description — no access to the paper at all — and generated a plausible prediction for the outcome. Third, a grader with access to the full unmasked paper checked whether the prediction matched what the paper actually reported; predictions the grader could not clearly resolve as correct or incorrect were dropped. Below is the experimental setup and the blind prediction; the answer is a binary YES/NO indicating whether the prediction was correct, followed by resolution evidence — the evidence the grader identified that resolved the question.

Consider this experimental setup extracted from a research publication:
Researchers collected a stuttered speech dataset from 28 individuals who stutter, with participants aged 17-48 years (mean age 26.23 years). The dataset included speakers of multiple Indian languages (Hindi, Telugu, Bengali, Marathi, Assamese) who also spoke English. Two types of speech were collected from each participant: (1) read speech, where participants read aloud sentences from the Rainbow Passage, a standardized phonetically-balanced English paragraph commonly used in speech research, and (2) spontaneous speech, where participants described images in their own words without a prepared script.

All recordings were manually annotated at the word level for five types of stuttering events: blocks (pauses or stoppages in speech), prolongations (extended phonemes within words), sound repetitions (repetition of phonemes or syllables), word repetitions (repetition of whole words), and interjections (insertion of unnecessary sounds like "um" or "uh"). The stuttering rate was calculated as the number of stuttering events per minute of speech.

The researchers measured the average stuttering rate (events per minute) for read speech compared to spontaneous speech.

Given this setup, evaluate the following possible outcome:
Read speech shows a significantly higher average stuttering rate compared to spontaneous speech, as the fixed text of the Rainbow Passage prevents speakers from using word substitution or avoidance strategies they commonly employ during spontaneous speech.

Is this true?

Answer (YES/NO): YES